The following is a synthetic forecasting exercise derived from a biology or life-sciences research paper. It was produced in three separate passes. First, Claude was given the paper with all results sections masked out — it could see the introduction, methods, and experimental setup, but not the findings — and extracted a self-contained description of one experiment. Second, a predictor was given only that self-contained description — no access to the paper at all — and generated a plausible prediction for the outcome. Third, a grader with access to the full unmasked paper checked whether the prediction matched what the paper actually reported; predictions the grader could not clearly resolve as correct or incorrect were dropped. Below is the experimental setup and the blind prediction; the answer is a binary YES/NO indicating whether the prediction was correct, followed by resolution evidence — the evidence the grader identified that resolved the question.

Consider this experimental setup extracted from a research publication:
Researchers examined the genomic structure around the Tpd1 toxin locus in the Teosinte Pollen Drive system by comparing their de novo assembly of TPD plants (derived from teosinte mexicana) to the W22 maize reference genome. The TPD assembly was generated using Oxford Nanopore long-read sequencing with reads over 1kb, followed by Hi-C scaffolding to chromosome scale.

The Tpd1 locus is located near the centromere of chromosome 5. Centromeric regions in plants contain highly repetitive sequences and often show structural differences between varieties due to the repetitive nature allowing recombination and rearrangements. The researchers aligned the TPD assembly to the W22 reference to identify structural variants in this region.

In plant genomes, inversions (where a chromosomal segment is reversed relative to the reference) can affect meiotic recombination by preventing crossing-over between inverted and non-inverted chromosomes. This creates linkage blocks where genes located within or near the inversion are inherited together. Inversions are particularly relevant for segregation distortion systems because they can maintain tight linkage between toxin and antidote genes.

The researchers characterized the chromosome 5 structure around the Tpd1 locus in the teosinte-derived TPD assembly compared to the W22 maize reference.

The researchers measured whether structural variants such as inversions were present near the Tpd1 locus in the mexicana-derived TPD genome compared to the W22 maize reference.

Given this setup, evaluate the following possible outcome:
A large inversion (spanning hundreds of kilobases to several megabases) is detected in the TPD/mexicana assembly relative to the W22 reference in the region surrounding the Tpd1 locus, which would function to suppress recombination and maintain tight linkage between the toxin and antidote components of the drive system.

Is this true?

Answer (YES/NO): YES